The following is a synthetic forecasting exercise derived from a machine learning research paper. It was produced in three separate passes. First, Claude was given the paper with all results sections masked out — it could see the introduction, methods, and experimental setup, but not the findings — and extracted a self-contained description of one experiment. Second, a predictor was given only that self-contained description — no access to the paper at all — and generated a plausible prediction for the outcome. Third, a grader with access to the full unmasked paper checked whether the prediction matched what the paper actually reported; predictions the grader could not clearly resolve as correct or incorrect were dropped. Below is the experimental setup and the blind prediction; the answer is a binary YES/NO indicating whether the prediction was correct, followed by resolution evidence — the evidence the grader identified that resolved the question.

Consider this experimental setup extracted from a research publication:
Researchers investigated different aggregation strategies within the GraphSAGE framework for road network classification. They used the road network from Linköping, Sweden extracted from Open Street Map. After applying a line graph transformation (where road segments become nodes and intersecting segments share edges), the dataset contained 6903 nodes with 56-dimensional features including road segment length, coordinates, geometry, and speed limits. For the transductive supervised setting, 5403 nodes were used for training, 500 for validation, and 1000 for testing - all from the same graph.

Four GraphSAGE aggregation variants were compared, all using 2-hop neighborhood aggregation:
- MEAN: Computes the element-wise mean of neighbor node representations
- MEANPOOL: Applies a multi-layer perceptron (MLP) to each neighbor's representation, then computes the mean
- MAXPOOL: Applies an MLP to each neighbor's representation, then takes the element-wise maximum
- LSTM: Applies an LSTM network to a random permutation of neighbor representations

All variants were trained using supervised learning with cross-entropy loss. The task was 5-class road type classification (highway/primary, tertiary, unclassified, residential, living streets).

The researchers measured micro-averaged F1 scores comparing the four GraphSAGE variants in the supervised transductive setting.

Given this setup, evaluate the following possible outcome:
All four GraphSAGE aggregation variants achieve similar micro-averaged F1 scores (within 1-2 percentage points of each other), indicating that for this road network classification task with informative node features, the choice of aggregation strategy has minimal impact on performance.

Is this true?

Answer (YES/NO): NO